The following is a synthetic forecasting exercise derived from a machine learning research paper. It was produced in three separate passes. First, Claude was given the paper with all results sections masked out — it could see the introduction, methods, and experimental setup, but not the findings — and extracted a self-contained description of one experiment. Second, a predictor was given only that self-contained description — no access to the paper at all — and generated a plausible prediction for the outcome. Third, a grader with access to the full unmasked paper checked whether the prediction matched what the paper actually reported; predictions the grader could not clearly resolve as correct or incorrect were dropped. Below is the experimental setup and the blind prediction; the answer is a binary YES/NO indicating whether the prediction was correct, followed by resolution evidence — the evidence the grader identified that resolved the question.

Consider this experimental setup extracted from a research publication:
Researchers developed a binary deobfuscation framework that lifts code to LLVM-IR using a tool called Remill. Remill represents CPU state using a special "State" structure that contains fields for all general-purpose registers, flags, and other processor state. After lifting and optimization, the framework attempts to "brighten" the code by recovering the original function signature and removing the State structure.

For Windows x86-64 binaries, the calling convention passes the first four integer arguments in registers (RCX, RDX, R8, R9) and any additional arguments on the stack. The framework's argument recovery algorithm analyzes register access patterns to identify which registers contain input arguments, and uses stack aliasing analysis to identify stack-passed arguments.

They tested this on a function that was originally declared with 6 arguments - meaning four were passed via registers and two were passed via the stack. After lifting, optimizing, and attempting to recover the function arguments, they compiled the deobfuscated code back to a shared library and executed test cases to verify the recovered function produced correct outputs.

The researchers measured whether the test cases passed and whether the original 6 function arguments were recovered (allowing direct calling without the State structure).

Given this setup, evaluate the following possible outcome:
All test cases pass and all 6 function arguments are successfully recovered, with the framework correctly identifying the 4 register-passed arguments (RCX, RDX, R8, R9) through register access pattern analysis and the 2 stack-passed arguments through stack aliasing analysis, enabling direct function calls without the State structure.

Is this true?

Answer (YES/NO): NO